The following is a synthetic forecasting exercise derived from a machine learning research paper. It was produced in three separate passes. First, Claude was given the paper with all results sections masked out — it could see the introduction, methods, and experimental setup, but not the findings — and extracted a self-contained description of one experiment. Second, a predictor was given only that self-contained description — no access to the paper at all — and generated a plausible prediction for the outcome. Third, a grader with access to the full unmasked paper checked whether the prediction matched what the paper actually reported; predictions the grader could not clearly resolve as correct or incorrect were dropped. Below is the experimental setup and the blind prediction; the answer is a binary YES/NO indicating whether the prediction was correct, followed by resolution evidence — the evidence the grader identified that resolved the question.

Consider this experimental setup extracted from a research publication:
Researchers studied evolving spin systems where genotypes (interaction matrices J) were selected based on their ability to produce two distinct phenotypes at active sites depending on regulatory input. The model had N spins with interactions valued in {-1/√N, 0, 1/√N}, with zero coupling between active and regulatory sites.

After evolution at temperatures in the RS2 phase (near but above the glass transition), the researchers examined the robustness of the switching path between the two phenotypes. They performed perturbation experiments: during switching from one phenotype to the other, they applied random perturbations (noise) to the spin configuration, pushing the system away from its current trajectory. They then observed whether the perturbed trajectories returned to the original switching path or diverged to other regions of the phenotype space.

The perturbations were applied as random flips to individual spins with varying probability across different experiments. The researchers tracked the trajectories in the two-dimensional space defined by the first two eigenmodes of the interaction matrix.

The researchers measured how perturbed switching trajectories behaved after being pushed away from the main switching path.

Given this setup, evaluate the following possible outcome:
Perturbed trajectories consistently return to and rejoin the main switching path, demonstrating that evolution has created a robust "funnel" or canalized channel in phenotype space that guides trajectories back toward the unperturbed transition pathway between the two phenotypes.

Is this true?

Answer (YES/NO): YES